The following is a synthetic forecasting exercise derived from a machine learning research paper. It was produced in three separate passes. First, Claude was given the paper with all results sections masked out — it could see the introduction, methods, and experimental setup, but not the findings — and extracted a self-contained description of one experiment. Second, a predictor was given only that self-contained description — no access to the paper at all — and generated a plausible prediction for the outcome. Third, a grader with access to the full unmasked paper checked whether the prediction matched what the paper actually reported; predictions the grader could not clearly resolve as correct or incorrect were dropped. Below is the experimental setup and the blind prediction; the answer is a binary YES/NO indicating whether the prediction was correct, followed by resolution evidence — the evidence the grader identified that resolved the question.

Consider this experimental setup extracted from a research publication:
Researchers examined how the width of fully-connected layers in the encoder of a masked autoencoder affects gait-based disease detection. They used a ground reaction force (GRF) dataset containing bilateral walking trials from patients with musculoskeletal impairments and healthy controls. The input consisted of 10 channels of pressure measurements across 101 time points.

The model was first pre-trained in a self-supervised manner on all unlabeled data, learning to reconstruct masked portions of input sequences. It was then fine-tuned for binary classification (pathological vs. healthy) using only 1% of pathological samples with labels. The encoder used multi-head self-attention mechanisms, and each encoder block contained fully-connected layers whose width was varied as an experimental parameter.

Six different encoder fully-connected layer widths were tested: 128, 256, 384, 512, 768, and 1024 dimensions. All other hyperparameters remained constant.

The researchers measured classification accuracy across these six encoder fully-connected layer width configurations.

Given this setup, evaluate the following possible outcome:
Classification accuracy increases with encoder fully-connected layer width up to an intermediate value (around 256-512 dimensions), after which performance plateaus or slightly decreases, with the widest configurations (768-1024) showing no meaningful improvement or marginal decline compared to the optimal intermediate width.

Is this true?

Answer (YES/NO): NO